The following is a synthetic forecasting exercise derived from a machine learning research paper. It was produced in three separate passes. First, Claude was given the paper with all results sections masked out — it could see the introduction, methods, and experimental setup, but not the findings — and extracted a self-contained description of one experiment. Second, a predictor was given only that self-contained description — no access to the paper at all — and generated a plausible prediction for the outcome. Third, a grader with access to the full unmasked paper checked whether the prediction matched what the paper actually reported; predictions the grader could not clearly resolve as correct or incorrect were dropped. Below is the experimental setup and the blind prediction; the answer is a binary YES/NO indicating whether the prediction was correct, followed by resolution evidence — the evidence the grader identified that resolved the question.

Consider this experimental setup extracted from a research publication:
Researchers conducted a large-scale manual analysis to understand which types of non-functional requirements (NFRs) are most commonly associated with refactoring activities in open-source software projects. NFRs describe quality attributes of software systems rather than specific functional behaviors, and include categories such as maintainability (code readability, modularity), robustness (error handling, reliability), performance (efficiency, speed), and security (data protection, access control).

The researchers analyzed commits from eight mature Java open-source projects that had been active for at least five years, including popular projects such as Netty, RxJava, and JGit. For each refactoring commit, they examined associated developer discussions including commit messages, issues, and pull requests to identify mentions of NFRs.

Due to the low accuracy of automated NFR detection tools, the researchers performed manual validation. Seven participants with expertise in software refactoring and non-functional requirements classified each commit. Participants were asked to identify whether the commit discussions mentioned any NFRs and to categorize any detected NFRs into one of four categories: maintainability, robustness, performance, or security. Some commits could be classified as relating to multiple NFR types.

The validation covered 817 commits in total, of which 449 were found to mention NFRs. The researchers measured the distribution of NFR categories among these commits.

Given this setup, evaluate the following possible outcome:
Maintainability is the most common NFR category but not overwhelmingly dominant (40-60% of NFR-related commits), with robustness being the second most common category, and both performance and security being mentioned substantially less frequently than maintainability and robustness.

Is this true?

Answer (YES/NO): YES